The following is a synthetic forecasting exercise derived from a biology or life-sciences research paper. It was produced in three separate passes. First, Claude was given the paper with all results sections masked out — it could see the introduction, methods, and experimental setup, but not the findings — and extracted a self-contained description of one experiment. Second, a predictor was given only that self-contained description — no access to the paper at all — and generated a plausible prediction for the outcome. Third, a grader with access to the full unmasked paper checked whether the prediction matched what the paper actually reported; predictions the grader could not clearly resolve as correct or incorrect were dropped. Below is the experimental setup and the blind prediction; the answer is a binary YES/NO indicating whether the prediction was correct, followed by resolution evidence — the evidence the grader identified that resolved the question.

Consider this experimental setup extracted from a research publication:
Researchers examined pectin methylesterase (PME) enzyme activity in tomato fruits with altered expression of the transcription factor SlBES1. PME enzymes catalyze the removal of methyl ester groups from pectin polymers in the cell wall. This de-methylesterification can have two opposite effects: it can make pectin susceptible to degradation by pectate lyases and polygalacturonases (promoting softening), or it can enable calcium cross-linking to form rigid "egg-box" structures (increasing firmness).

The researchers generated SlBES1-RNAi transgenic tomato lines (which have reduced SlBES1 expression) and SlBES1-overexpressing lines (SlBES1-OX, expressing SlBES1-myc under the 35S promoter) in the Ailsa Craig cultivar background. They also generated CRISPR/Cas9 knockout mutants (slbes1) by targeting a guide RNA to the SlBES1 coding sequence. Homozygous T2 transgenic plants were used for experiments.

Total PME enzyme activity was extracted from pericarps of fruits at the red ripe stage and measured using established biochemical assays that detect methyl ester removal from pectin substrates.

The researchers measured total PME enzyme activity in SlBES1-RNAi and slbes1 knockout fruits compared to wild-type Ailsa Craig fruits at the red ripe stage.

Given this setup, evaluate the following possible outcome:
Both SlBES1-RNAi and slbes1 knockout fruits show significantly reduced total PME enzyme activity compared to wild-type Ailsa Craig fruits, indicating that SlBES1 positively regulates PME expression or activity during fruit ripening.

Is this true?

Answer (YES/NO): NO